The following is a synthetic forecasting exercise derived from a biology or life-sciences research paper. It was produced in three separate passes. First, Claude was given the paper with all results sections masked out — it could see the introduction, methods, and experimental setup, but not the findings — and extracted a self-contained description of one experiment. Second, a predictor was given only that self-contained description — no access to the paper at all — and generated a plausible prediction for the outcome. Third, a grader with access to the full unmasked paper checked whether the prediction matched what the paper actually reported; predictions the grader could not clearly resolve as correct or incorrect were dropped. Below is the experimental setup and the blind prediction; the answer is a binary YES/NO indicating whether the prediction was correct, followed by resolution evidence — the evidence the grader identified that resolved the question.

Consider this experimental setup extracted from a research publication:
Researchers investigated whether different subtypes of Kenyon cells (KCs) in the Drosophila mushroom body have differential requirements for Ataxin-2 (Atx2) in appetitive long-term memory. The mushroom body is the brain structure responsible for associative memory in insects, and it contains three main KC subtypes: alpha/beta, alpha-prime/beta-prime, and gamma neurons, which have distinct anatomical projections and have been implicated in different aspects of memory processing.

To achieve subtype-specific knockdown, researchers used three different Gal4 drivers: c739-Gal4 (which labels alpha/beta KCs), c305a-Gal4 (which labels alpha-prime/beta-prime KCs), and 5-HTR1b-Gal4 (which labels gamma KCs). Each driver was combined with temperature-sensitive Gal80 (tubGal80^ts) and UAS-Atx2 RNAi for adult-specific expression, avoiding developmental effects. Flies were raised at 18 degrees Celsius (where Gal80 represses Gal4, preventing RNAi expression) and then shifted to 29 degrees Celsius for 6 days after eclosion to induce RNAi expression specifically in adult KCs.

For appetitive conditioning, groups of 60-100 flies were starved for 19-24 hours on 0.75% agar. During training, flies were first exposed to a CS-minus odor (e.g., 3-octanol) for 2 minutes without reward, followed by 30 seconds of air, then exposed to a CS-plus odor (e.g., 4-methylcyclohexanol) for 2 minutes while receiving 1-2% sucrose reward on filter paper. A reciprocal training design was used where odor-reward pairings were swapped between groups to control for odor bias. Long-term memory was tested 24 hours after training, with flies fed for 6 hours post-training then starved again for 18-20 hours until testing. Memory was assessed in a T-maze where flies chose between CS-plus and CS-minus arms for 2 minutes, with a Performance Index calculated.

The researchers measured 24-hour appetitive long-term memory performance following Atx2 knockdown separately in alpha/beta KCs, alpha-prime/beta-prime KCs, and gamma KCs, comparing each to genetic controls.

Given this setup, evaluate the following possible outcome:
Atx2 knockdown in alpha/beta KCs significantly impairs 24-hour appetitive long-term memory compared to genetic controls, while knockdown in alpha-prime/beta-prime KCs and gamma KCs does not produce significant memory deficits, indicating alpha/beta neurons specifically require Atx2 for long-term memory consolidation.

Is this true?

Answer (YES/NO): NO